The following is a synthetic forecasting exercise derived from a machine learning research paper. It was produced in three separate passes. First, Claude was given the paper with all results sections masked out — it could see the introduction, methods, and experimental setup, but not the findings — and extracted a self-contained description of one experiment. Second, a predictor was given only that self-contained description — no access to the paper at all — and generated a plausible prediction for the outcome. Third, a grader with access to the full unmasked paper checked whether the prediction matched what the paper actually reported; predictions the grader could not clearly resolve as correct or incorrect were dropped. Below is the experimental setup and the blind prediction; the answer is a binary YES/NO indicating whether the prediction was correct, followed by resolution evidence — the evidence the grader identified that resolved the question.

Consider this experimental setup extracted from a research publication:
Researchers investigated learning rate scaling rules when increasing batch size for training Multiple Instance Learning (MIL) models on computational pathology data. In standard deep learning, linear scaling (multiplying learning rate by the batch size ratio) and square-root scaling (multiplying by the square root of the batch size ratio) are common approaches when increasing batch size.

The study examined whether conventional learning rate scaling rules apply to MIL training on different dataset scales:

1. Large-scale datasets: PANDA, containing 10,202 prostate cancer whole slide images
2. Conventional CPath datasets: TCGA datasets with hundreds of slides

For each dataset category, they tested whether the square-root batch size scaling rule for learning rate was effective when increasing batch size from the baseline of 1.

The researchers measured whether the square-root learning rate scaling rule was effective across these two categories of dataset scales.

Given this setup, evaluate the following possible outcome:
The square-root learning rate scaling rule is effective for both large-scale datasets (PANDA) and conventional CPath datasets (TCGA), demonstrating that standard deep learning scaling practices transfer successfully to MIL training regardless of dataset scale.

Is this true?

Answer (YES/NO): NO